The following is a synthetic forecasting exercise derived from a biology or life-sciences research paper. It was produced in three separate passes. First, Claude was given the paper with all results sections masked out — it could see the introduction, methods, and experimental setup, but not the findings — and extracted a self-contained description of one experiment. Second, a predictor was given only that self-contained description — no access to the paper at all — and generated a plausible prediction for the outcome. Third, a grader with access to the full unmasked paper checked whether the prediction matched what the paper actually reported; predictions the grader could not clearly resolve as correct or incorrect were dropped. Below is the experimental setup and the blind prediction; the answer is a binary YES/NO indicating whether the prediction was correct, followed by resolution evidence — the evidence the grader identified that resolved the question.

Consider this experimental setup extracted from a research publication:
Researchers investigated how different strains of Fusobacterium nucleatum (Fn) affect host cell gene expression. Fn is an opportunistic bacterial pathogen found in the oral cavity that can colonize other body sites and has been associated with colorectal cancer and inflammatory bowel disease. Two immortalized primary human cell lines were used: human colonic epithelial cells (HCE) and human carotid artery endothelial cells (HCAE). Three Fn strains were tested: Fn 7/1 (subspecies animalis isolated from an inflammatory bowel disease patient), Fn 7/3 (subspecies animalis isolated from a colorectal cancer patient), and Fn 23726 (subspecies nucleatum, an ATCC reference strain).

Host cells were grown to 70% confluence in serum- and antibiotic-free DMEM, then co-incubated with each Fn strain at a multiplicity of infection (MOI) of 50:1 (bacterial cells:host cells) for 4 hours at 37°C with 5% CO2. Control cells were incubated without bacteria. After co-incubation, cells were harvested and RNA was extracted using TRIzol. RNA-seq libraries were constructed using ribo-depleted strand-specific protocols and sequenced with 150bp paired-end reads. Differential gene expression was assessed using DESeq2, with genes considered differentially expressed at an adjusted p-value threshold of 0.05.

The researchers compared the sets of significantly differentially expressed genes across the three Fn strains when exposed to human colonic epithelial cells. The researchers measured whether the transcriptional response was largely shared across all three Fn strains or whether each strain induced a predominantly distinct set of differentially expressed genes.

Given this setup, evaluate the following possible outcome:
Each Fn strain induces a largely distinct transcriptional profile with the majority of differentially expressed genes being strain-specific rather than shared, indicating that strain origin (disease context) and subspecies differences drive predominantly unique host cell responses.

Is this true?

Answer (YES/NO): NO